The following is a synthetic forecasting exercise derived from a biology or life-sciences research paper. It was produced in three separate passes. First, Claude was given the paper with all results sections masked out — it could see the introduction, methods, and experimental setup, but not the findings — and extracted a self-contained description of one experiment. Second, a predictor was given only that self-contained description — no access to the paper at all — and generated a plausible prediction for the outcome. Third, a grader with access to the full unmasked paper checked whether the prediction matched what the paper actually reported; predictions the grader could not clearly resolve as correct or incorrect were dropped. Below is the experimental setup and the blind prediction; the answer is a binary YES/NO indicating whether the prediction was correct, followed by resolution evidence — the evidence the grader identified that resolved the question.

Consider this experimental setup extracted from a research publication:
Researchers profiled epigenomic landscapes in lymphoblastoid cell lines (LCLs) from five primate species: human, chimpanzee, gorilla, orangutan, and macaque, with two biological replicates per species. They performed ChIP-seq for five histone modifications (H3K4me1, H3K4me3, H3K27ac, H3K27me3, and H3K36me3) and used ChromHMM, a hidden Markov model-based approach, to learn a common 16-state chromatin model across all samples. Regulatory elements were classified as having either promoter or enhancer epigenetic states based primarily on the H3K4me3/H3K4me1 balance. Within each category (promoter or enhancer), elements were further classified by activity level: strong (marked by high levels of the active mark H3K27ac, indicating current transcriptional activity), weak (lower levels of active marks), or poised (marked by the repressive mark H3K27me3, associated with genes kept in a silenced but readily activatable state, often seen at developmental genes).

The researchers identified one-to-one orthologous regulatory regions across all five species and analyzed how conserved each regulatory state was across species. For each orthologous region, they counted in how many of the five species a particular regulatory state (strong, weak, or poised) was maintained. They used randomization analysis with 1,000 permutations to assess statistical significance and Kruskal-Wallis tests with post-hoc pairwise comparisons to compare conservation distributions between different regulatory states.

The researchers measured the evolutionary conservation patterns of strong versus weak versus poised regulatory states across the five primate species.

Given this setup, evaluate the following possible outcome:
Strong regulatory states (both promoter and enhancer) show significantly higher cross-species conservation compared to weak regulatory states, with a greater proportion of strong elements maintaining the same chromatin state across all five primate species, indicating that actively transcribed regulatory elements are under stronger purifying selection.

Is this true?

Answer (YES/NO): YES